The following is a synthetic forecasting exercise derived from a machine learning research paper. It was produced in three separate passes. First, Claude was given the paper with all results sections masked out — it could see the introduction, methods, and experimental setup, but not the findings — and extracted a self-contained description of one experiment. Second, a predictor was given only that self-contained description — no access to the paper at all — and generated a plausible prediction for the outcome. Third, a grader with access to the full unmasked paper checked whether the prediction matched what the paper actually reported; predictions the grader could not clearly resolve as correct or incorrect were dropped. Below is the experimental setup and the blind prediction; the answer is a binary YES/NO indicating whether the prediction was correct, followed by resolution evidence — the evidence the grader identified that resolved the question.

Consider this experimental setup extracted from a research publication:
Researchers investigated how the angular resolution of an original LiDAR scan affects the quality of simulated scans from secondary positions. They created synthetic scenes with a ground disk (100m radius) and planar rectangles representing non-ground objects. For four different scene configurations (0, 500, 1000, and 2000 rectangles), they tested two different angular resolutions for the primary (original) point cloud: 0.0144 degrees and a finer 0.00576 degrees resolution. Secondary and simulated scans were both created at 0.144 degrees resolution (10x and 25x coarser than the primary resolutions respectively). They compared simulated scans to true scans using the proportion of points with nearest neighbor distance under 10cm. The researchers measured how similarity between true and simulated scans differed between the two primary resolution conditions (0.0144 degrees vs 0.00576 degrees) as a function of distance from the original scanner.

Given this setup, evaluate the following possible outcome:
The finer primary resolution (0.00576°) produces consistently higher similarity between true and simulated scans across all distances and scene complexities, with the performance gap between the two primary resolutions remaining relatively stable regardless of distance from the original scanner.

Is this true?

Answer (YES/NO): NO